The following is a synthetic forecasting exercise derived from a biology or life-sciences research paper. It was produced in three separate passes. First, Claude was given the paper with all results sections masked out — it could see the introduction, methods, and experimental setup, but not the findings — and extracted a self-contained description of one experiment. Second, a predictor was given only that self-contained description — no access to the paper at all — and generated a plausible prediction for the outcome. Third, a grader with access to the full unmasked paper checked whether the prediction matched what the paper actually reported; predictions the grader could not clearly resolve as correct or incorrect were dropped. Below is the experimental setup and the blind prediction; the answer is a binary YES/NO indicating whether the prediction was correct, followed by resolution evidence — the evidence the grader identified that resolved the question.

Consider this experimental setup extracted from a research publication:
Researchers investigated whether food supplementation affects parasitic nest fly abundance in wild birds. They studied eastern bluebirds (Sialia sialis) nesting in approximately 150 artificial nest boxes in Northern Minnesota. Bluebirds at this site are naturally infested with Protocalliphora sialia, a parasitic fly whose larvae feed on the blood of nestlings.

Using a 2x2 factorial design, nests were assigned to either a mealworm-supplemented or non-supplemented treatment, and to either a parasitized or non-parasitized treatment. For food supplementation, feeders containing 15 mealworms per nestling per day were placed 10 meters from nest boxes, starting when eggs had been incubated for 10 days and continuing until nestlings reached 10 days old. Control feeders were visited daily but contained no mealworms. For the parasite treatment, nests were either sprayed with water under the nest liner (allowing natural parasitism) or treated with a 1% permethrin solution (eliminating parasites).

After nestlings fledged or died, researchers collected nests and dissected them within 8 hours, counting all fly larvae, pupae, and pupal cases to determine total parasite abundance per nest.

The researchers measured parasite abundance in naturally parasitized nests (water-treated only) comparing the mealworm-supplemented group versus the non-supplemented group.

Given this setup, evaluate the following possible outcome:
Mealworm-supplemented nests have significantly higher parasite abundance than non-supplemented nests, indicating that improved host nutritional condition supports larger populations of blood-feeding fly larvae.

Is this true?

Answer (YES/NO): NO